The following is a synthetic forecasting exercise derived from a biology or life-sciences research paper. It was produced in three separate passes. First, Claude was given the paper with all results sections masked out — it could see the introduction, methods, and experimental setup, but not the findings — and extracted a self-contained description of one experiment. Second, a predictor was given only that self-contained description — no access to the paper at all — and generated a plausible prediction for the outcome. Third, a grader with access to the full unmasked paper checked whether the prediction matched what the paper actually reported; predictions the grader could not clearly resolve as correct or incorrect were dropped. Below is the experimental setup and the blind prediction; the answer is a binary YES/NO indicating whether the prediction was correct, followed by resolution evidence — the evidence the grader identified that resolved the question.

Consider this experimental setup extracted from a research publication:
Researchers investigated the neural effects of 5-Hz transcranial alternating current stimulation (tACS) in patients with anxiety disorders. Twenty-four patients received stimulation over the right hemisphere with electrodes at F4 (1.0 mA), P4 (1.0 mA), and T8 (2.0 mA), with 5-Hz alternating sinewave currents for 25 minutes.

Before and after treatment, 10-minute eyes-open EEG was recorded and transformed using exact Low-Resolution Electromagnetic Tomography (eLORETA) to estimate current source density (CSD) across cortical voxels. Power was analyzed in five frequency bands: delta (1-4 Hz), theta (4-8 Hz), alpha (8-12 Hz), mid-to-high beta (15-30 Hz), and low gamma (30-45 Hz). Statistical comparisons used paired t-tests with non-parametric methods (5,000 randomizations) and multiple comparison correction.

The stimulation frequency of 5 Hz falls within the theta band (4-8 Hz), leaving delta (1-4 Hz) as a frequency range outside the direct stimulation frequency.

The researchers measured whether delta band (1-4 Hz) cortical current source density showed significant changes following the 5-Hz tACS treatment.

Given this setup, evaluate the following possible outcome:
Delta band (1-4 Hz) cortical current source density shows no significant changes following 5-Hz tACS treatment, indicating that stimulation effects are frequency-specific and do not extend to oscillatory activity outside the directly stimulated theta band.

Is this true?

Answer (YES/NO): NO